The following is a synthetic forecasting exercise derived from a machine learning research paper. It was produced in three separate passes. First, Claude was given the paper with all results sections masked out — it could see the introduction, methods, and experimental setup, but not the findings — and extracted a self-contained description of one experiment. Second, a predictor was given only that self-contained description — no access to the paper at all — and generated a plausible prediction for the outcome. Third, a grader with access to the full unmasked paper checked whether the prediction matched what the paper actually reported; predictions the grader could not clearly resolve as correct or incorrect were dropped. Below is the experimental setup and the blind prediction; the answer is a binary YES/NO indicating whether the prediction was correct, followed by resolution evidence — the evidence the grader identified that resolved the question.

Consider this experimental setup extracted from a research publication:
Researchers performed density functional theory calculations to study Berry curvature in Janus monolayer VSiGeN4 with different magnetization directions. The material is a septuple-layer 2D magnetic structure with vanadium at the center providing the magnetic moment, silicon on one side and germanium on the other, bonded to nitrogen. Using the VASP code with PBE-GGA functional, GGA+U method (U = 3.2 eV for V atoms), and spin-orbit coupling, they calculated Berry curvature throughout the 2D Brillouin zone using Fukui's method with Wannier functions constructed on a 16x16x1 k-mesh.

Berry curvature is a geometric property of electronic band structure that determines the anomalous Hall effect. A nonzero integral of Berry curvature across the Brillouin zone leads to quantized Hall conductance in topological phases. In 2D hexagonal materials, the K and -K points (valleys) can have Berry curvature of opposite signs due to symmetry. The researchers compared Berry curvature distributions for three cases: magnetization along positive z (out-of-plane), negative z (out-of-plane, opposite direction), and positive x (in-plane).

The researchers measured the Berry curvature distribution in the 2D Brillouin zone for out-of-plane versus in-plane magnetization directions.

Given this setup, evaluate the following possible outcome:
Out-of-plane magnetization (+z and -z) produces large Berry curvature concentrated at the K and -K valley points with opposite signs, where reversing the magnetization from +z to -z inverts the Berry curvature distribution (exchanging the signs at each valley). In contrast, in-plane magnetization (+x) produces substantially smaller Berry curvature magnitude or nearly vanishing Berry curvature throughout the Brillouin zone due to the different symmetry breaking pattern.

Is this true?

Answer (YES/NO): NO